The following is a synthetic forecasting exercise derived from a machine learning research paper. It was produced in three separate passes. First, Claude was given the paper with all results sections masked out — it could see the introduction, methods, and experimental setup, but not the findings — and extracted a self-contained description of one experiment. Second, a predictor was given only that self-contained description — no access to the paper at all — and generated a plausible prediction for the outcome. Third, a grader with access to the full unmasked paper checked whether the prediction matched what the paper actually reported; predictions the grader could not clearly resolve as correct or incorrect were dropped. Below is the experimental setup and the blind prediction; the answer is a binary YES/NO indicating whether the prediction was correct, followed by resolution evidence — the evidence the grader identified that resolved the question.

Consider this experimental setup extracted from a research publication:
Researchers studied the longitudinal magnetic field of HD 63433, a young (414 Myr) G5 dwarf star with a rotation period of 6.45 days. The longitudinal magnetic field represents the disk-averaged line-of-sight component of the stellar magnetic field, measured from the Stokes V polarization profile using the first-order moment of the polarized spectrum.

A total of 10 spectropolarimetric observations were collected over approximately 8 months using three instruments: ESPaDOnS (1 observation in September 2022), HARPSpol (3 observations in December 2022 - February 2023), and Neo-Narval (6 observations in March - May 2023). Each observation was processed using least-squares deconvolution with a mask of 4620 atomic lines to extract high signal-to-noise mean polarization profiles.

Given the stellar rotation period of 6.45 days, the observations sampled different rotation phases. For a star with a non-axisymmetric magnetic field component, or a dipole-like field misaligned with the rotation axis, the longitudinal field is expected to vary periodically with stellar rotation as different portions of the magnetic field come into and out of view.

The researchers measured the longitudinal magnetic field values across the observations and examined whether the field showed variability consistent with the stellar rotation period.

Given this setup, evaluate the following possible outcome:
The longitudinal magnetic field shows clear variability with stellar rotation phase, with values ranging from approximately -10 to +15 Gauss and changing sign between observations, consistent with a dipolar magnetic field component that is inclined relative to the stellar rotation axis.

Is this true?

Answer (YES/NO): NO